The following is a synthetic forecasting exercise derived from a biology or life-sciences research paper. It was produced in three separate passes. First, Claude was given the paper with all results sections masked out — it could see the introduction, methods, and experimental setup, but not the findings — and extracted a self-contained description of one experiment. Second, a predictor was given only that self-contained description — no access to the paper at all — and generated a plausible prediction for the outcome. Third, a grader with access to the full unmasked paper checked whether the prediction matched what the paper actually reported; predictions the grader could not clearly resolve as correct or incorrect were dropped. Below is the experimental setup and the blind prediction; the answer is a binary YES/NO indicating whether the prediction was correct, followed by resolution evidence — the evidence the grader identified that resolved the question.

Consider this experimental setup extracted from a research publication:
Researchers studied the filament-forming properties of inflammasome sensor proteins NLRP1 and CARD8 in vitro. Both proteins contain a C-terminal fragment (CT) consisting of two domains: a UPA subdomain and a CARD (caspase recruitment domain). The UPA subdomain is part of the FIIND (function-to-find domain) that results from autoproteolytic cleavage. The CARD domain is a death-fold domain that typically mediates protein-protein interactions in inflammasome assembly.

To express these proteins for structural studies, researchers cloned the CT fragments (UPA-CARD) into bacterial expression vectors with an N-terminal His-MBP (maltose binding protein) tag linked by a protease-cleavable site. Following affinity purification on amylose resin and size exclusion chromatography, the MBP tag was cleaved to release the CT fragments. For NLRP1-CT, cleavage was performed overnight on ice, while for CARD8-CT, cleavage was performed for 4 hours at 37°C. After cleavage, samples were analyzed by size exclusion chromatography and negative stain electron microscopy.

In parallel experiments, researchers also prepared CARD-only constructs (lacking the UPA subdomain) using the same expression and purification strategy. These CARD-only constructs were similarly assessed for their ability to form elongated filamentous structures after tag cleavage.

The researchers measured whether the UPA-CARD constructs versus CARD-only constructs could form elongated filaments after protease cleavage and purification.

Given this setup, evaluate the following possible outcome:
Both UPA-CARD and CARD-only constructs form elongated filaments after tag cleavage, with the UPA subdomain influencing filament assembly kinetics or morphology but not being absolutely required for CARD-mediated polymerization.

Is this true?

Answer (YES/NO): YES